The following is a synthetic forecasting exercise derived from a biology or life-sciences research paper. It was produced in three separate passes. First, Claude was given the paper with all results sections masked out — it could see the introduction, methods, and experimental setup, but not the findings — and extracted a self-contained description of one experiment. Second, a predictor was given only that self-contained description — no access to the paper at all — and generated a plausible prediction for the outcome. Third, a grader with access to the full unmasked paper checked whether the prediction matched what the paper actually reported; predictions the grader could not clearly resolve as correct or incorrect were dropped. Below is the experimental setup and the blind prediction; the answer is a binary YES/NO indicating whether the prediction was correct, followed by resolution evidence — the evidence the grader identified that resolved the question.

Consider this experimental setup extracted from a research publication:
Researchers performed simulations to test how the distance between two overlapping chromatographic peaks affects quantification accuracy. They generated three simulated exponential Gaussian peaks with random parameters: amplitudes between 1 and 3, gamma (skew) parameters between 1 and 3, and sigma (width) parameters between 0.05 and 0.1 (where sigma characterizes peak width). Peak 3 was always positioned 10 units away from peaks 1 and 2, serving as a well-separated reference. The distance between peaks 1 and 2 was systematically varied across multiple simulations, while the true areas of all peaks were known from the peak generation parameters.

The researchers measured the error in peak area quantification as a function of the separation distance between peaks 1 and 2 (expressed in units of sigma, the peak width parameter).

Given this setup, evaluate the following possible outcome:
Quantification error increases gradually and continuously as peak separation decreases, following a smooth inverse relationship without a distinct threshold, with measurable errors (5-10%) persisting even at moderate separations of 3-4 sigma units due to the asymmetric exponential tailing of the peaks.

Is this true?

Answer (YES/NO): NO